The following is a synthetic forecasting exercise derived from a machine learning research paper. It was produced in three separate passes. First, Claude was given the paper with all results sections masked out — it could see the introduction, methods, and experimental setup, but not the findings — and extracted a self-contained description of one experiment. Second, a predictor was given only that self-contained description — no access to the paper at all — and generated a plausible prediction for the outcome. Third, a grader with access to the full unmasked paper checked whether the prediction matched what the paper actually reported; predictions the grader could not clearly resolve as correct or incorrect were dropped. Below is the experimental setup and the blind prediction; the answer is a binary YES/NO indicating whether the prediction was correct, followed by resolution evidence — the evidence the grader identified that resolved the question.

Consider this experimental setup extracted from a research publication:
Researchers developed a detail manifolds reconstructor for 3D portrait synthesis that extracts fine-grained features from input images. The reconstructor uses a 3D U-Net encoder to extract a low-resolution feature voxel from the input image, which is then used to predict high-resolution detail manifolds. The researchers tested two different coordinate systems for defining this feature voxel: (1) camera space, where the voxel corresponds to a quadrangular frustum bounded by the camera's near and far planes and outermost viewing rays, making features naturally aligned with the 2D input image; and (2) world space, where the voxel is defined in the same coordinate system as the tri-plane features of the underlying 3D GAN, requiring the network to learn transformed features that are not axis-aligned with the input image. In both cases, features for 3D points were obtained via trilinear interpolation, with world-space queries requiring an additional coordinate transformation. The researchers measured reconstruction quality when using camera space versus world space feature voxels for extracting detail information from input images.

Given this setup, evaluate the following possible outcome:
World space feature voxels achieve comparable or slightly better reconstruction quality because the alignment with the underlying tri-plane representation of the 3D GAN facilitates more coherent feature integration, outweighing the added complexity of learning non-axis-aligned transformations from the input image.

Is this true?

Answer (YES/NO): NO